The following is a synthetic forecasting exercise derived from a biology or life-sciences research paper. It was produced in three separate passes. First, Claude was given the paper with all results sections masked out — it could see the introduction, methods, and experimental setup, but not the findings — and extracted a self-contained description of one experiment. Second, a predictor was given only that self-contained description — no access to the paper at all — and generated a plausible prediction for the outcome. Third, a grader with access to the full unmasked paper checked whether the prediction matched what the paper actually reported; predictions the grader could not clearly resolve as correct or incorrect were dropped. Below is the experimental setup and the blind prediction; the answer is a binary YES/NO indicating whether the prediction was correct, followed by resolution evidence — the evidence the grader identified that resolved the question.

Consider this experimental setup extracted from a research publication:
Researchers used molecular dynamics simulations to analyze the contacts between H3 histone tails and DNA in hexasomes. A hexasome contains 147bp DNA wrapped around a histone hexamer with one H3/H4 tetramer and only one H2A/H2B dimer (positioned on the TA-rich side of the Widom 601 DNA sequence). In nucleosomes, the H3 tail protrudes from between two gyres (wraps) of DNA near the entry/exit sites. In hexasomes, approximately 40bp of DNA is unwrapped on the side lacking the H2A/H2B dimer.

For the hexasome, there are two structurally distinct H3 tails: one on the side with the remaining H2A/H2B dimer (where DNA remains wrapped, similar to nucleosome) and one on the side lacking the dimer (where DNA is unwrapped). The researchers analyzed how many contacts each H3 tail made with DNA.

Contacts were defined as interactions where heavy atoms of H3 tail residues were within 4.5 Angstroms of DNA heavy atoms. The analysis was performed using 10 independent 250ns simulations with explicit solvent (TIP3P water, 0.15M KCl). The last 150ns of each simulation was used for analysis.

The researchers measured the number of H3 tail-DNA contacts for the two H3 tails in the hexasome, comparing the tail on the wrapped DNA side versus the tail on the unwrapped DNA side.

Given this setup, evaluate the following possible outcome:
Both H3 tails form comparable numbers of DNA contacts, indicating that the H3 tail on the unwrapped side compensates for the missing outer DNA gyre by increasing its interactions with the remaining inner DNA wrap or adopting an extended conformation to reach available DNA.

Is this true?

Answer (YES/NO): NO